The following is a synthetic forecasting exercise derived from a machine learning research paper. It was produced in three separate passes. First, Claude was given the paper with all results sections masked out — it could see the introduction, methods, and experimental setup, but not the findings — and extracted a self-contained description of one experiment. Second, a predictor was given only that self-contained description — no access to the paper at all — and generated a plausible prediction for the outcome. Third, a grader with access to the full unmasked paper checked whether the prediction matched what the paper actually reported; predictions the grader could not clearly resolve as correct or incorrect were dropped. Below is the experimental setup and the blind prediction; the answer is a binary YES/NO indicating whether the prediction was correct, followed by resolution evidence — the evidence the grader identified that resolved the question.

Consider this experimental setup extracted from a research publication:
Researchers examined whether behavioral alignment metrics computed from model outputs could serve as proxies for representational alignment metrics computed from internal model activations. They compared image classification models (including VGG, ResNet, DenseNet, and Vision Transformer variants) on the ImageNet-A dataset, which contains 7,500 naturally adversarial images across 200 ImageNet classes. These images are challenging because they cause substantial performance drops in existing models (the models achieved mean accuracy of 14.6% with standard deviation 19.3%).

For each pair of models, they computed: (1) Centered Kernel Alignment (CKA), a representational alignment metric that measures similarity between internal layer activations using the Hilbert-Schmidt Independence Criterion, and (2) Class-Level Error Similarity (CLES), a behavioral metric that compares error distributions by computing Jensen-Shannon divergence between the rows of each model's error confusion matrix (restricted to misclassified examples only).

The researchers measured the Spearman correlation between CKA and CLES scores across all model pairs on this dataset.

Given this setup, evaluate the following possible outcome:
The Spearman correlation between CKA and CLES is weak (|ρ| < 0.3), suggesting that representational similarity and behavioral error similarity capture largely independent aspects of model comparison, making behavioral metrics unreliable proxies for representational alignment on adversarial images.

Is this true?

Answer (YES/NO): NO